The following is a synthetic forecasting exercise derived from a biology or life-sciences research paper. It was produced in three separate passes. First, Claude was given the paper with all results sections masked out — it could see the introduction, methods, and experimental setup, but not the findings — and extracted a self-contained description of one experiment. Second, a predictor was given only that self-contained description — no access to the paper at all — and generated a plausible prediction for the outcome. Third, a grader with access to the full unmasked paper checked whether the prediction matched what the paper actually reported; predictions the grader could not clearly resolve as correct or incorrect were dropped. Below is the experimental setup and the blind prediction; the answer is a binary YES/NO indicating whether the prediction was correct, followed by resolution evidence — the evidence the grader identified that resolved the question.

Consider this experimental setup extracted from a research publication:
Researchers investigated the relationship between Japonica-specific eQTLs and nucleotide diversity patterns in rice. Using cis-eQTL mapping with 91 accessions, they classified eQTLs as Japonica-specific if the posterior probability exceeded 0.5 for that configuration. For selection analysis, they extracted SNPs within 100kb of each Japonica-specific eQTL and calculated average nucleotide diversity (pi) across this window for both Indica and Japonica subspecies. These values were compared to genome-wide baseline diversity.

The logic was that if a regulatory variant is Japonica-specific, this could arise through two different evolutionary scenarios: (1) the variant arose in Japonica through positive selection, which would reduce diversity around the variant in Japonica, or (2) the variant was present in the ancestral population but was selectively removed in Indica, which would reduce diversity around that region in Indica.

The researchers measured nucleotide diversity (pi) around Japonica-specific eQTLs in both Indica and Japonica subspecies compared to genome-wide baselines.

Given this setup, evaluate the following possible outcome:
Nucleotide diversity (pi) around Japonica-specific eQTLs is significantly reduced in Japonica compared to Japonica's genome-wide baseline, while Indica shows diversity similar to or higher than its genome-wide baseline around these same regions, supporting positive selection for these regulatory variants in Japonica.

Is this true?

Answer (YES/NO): NO